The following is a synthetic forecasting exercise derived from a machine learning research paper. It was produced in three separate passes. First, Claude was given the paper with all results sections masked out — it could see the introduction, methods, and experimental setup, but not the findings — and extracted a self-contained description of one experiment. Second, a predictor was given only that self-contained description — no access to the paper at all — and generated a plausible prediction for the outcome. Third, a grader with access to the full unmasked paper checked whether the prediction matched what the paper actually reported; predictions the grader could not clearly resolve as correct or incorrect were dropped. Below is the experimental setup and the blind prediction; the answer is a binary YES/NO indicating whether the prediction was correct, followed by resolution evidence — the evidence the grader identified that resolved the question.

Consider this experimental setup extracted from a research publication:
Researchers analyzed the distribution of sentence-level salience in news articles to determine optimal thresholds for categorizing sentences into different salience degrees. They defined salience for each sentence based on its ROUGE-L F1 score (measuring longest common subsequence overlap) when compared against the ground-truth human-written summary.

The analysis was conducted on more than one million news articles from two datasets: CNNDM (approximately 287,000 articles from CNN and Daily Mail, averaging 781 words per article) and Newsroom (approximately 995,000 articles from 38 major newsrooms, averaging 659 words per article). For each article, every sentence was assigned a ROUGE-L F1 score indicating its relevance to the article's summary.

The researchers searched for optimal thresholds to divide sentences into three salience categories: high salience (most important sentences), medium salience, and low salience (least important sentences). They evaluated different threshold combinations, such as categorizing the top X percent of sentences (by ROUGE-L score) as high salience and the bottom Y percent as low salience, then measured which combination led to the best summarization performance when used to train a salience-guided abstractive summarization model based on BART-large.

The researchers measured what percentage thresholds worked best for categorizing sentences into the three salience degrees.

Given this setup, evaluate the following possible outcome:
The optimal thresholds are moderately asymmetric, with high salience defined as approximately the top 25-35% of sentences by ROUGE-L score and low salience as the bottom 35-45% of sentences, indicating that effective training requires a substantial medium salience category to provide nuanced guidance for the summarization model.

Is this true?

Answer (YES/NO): NO